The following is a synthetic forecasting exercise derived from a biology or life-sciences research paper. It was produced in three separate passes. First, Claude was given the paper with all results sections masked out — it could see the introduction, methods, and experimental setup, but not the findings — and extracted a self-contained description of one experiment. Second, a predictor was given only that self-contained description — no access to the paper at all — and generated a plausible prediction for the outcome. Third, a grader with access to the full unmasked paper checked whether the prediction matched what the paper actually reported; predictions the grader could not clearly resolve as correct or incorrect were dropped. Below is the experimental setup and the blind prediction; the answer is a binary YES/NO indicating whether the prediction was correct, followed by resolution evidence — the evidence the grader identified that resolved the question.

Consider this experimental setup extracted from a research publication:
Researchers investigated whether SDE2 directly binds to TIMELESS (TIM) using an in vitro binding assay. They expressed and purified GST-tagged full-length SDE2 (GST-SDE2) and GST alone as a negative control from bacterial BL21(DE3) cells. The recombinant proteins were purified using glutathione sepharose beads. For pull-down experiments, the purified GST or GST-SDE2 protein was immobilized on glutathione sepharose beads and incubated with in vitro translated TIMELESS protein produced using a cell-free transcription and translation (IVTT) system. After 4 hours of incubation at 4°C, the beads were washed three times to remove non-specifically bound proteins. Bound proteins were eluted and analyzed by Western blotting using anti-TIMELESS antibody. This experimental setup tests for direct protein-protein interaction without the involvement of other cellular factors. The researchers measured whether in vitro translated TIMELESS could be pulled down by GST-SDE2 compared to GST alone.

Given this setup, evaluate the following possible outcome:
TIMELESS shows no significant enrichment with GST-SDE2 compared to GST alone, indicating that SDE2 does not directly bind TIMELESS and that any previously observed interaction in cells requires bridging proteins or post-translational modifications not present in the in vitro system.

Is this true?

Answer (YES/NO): NO